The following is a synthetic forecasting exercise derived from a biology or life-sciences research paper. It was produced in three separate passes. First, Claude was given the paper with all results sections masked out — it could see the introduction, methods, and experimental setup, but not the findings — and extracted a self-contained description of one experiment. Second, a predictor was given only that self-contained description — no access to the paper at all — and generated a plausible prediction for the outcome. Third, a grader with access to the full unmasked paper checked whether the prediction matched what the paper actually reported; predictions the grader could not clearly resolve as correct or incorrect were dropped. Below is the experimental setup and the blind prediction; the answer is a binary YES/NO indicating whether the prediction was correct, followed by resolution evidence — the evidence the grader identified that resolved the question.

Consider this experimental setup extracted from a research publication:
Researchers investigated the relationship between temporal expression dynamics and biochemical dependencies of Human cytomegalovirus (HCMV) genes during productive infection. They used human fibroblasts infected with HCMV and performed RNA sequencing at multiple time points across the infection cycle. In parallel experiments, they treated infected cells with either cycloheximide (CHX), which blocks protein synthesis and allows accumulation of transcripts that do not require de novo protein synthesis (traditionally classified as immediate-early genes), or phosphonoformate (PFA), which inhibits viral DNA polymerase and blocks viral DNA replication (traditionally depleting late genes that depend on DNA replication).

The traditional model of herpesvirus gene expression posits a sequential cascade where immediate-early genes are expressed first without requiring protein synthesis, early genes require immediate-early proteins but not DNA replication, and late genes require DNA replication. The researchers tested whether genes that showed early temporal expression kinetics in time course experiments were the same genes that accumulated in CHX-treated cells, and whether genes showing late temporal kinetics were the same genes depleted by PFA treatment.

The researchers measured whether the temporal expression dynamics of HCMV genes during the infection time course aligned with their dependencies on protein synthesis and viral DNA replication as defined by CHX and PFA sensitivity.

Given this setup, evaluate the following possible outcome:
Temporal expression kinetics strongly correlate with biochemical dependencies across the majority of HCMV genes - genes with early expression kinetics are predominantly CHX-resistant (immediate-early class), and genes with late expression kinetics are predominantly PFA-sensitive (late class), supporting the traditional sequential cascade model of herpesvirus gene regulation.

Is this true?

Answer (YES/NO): NO